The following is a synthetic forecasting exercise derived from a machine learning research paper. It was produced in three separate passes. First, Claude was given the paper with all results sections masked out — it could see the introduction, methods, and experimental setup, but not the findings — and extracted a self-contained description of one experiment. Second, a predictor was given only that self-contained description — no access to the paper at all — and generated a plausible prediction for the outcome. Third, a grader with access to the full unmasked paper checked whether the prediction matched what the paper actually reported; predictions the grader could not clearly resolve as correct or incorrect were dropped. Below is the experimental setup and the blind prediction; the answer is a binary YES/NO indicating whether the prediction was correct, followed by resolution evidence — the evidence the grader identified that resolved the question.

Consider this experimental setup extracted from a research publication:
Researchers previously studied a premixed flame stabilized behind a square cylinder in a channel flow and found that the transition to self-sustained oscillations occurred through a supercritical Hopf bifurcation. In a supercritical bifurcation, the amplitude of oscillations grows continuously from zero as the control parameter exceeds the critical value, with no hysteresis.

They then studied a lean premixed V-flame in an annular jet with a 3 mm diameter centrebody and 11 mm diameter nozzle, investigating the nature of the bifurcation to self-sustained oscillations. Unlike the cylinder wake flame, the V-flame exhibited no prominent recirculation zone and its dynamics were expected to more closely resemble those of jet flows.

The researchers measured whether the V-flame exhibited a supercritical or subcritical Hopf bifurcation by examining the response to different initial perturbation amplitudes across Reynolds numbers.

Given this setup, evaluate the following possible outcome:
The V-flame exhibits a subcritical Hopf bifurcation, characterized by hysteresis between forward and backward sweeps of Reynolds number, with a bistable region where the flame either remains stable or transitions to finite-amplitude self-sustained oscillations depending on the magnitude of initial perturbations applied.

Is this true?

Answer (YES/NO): YES